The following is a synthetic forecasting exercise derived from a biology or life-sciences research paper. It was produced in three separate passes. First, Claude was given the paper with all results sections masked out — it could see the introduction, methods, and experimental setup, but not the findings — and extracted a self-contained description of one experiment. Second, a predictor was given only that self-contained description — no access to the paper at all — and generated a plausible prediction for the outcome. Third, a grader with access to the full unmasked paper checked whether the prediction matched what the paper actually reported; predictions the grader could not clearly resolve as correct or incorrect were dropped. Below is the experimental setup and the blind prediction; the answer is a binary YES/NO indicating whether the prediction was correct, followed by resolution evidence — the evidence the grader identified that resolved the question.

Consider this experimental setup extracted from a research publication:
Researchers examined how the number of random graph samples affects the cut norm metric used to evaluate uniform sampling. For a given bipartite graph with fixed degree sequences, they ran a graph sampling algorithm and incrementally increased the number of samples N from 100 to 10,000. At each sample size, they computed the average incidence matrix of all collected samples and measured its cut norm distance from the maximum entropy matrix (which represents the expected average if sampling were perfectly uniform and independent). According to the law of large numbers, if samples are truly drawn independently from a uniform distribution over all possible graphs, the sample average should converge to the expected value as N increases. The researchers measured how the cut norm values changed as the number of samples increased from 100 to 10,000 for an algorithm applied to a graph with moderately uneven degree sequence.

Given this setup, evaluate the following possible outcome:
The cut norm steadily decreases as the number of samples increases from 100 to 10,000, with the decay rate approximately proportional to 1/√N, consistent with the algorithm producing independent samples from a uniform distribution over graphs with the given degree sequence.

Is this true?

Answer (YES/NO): NO